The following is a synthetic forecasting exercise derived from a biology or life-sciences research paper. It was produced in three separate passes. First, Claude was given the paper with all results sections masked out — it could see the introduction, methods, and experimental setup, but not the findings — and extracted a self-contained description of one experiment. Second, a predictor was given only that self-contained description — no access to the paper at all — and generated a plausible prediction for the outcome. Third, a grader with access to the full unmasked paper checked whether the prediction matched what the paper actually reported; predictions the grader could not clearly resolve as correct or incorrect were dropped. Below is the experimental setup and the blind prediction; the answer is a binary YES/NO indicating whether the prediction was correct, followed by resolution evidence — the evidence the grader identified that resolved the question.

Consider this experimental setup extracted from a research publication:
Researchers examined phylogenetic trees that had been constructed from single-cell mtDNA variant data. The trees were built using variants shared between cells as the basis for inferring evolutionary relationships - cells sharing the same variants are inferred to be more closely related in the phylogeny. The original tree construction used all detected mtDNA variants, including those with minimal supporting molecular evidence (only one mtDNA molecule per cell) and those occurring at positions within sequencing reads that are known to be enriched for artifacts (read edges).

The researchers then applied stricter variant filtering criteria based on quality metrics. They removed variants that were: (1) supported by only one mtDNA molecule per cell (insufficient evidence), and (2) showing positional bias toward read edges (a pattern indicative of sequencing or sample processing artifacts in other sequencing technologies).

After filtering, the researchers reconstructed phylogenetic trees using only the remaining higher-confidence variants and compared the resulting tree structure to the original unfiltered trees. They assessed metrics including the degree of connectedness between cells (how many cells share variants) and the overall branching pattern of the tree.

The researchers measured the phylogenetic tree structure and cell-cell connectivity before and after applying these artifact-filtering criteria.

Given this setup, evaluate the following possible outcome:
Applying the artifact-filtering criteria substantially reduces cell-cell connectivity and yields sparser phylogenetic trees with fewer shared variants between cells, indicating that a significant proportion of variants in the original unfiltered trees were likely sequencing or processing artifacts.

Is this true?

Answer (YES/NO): YES